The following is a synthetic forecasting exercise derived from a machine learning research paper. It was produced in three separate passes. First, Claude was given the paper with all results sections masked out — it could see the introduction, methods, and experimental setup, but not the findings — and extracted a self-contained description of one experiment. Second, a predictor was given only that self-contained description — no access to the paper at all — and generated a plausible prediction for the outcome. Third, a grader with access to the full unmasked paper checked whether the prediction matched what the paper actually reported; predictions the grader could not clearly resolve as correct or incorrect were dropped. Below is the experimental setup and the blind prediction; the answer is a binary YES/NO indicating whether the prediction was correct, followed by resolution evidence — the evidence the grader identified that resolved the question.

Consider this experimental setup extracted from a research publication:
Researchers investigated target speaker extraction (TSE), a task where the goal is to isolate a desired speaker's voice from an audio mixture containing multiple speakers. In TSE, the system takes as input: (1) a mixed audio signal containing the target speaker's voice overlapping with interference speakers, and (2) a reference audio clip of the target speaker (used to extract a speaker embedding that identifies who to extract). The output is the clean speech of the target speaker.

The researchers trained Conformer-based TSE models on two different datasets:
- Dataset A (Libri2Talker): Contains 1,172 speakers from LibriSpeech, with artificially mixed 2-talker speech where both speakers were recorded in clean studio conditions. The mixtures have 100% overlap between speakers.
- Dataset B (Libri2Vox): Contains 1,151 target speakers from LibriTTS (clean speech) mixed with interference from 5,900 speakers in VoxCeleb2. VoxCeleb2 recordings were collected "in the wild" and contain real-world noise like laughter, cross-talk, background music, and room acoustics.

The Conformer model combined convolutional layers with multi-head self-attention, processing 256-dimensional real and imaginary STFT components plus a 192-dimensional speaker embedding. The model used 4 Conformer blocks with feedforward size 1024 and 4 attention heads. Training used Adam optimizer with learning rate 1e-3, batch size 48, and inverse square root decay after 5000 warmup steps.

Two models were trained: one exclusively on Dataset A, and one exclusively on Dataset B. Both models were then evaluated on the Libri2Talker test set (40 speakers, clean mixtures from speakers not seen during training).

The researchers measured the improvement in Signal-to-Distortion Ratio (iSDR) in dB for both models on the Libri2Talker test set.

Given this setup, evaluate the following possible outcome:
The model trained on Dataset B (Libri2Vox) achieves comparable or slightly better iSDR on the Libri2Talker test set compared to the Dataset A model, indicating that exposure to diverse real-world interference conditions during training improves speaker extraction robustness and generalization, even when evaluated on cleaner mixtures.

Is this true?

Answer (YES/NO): NO